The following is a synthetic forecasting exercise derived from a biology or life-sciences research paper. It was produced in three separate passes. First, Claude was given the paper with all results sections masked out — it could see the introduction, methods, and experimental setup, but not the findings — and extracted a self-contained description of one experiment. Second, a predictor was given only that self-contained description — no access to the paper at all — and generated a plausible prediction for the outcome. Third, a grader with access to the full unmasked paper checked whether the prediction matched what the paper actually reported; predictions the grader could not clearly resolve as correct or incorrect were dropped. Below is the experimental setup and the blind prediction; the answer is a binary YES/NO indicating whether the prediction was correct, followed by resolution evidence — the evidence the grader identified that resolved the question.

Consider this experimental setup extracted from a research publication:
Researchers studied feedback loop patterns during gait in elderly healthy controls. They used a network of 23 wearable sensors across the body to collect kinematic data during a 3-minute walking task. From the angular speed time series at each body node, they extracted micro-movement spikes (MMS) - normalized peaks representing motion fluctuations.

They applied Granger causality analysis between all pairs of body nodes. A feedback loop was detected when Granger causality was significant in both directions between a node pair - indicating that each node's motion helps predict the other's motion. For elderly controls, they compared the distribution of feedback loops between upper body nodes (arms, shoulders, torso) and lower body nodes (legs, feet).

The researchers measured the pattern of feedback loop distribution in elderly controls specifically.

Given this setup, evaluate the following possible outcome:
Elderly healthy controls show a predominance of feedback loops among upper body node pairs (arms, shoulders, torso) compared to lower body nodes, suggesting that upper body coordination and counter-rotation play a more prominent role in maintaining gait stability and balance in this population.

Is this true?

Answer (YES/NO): YES